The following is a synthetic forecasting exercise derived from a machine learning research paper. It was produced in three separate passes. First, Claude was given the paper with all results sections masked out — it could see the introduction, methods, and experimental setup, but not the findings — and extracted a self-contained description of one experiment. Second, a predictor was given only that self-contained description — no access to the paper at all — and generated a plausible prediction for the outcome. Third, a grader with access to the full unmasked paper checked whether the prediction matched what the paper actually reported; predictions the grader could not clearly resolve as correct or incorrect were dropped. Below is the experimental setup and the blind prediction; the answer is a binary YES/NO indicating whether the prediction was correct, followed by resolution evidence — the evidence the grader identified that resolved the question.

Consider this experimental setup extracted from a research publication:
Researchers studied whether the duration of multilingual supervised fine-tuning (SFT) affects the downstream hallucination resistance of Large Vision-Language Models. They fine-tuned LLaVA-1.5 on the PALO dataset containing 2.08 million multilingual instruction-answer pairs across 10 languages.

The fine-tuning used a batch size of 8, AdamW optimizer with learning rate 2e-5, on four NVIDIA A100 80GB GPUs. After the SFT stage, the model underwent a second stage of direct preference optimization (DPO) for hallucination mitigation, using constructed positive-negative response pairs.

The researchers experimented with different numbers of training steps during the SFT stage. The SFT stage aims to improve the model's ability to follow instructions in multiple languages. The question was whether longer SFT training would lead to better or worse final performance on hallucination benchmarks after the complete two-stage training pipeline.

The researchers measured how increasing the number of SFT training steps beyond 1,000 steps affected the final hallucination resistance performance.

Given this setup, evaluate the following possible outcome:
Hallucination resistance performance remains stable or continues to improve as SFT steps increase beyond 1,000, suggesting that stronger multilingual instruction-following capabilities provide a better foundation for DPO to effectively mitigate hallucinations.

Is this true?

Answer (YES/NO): NO